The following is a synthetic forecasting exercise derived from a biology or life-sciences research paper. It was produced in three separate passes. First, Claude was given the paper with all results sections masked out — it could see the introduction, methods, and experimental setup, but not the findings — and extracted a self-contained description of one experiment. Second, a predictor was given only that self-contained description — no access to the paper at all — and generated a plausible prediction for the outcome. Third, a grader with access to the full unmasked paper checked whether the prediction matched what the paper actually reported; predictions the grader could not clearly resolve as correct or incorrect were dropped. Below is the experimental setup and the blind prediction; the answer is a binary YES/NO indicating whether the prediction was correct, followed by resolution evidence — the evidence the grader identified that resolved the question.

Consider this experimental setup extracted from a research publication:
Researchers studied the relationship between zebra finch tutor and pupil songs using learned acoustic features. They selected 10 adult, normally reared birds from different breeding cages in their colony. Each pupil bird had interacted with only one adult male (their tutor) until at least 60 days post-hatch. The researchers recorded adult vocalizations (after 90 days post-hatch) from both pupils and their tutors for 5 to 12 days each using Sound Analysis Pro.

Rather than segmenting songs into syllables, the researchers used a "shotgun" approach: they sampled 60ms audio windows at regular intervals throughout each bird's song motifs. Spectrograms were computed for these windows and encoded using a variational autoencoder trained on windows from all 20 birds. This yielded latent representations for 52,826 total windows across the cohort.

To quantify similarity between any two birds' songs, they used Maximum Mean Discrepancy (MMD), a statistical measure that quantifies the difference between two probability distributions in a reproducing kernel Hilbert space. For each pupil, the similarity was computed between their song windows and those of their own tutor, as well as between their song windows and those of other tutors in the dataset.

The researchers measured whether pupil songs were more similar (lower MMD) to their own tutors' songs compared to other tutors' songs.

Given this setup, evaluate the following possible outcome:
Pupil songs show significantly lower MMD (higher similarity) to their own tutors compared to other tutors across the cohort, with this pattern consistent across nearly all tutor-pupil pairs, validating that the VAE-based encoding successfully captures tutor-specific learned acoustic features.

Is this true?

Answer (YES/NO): YES